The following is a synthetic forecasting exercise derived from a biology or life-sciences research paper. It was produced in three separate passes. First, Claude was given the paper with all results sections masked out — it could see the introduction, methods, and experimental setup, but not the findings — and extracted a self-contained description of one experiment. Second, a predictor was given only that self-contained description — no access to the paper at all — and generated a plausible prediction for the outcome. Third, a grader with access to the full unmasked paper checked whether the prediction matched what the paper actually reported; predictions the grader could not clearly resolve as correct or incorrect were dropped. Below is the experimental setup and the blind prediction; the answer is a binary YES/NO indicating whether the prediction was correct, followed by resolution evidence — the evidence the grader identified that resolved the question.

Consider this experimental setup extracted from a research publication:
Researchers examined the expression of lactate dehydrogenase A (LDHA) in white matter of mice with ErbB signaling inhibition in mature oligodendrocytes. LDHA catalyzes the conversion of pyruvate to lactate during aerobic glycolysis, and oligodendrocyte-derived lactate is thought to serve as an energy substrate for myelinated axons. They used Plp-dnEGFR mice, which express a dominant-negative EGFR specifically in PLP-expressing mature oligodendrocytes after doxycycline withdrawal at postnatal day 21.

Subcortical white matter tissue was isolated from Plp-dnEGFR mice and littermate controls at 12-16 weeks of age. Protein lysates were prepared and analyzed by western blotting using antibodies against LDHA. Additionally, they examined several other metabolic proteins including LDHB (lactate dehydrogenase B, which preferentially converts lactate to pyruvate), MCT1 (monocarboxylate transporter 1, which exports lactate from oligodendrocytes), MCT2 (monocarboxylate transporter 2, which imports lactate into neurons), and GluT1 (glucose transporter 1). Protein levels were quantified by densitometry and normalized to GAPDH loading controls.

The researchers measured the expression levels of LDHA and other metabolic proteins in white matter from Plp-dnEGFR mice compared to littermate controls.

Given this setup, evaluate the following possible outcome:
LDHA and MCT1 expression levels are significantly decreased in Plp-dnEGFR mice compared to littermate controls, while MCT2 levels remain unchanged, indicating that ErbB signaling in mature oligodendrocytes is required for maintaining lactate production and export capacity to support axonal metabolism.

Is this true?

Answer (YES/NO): NO